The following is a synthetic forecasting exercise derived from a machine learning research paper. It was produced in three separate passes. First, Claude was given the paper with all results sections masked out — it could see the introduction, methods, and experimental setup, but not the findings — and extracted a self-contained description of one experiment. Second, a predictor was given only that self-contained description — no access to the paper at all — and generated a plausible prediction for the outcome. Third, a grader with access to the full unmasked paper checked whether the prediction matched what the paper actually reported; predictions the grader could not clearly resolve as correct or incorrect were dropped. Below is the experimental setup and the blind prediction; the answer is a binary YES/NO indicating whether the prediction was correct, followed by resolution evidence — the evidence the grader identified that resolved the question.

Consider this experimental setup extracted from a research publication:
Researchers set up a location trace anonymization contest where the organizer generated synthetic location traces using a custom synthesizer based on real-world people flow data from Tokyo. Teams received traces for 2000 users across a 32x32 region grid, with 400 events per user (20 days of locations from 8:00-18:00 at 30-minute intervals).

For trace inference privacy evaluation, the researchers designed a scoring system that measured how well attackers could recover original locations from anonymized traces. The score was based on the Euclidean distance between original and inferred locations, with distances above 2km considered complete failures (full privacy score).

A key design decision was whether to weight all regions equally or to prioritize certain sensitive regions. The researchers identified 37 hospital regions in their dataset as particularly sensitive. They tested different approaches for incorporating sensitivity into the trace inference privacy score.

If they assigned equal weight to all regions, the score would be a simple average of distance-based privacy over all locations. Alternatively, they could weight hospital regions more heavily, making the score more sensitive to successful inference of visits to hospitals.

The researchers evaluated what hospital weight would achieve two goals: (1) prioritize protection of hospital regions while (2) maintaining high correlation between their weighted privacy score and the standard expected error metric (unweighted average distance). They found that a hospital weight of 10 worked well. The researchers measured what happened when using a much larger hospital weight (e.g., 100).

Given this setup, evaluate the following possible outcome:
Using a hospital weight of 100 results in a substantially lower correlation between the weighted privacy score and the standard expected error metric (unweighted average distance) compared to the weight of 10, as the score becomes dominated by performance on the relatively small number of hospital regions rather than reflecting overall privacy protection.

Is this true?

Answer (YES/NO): YES